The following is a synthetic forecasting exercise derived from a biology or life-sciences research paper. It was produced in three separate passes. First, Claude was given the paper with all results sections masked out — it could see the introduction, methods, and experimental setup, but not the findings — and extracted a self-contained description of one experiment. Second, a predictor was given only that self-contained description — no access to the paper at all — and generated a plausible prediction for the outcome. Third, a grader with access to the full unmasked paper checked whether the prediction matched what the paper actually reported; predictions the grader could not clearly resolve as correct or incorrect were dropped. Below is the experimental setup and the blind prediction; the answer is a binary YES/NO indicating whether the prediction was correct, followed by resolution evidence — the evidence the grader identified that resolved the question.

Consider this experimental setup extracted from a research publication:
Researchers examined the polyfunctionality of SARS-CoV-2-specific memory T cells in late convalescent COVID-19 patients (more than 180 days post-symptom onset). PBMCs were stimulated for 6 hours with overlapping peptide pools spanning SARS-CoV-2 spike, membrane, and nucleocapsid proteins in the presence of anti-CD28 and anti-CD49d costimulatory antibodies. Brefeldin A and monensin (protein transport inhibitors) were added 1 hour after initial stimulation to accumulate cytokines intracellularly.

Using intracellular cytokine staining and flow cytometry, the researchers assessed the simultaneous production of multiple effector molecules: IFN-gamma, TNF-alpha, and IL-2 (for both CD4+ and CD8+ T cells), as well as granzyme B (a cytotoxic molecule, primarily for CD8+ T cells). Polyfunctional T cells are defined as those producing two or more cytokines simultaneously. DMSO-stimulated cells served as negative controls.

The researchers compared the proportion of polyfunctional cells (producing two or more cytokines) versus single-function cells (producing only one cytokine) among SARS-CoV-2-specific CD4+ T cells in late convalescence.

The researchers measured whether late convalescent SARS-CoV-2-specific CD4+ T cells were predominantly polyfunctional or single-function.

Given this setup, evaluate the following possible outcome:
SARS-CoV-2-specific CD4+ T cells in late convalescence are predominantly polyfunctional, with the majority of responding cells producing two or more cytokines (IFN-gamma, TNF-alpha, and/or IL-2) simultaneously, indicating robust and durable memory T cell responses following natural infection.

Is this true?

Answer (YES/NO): NO